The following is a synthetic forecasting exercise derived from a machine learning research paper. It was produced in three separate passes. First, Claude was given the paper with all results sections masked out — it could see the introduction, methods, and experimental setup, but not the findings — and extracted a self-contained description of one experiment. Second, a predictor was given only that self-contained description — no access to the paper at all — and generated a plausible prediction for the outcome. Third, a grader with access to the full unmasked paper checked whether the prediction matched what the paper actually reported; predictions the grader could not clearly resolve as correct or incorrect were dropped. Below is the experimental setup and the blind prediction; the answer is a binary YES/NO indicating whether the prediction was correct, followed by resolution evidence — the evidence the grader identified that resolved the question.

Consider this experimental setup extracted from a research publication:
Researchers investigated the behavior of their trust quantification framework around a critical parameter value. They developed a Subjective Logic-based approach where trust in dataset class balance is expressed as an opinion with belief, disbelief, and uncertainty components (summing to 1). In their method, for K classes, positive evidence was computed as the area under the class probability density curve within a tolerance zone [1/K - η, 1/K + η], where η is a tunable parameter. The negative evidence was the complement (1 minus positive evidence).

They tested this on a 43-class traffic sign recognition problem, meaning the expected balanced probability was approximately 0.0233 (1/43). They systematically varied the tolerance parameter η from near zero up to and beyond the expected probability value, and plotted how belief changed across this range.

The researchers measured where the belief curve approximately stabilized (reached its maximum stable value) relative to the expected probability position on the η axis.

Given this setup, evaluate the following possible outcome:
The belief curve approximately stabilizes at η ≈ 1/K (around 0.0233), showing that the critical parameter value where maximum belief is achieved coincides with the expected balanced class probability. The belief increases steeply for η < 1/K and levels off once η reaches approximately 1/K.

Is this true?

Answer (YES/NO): NO